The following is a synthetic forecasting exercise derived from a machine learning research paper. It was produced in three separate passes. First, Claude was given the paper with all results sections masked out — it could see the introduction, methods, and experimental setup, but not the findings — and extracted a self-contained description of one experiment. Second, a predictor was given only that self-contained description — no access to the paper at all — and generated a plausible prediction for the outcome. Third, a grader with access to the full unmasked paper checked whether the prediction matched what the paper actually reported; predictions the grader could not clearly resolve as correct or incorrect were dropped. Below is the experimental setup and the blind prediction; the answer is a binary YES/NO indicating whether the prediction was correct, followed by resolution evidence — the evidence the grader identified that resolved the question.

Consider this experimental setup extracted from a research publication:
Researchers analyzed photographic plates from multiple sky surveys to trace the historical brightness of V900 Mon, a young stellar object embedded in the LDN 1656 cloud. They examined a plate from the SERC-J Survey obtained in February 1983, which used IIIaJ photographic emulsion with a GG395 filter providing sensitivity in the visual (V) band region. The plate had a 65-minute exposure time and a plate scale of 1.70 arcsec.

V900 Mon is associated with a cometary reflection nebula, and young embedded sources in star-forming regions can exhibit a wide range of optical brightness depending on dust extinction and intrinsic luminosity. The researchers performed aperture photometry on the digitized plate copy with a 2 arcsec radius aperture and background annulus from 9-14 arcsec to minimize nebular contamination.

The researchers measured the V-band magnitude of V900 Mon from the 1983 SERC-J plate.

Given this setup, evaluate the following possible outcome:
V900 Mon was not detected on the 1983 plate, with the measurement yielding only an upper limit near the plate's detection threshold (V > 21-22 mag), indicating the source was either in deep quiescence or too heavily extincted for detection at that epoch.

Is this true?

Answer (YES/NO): NO